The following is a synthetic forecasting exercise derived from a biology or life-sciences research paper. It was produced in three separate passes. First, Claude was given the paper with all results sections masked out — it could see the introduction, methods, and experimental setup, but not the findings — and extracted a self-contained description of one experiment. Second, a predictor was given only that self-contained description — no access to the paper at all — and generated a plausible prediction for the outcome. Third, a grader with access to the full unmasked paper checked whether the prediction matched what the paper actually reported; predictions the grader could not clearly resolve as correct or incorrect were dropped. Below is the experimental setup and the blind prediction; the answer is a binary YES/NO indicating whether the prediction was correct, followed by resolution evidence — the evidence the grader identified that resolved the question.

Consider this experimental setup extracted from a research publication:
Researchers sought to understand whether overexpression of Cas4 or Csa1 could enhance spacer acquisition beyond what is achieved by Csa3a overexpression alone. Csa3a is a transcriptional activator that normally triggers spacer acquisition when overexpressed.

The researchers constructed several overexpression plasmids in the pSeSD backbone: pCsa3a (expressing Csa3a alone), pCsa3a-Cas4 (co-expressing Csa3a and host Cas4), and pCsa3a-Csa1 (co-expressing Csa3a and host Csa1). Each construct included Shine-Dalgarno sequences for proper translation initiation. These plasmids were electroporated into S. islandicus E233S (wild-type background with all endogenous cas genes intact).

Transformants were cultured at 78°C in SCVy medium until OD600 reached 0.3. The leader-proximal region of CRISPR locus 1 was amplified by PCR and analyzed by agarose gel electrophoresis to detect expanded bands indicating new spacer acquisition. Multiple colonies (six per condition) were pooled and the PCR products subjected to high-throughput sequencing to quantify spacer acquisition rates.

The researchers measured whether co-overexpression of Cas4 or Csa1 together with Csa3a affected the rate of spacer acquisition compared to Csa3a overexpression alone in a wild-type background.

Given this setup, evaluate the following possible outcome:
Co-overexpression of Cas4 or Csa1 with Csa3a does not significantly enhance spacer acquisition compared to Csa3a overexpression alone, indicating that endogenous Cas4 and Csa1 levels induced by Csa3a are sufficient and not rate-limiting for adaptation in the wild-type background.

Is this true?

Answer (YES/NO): NO